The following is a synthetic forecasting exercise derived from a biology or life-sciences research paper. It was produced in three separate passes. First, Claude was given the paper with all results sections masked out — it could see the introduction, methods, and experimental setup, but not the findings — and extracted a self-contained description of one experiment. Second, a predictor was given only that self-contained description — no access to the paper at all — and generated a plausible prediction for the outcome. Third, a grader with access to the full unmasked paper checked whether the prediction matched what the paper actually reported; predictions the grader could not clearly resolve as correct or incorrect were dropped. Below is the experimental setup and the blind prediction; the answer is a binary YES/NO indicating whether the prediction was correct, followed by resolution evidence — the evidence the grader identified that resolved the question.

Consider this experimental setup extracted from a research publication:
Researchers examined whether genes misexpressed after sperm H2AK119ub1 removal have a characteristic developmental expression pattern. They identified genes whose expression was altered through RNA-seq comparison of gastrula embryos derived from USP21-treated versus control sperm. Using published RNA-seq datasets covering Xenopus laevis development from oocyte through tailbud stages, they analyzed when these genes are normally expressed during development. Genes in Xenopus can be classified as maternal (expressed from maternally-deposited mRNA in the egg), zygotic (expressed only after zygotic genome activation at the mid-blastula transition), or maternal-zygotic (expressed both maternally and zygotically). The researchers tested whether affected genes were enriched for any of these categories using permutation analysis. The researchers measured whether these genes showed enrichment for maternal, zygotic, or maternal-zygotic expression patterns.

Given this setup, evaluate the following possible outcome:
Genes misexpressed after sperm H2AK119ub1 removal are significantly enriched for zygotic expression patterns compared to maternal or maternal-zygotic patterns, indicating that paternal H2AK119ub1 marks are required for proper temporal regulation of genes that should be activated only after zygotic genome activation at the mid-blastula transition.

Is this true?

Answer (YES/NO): NO